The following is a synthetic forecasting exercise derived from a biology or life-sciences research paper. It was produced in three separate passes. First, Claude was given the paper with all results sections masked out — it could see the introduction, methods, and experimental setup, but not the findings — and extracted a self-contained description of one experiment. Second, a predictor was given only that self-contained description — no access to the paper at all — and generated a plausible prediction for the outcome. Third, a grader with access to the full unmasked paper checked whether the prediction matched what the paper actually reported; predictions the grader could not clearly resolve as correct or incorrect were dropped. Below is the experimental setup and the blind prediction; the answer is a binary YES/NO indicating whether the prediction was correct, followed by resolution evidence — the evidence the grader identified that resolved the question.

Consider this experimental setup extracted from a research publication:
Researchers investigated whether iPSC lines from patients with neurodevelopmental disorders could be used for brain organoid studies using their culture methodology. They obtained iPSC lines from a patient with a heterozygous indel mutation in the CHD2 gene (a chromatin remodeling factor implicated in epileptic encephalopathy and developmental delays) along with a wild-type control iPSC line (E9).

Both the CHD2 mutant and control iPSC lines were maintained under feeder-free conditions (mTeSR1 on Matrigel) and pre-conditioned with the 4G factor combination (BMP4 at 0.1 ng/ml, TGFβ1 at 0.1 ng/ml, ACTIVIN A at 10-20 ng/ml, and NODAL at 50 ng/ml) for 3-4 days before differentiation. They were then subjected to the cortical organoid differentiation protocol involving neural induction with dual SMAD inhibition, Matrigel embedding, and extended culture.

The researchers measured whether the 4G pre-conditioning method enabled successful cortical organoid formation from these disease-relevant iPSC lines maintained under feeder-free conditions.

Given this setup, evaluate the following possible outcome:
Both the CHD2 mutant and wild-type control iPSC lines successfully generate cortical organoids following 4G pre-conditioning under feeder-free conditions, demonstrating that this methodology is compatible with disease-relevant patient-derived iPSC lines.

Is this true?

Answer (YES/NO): YES